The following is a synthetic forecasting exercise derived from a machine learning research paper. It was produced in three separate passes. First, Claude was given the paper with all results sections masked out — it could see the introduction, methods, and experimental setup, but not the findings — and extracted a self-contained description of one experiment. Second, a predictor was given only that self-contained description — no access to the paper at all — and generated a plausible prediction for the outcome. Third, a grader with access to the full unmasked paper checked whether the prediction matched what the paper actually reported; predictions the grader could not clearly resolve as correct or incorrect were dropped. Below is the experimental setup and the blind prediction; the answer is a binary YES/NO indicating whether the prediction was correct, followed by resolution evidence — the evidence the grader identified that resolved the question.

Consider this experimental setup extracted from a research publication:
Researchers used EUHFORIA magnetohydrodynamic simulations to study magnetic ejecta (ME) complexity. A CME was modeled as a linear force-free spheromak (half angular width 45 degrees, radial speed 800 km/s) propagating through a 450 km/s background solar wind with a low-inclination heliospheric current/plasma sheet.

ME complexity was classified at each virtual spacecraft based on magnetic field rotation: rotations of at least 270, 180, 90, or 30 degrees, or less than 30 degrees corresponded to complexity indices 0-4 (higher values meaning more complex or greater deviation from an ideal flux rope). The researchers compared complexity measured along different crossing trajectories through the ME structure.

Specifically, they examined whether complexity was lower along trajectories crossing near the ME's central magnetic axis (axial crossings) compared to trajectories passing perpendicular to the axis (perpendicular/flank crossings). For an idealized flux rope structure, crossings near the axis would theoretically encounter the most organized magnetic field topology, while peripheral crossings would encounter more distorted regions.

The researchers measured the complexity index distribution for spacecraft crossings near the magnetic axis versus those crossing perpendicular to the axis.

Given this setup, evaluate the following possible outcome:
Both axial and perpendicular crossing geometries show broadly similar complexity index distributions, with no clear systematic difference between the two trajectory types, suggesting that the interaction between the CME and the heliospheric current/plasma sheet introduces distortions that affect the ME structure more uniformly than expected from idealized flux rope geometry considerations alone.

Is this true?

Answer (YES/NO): NO